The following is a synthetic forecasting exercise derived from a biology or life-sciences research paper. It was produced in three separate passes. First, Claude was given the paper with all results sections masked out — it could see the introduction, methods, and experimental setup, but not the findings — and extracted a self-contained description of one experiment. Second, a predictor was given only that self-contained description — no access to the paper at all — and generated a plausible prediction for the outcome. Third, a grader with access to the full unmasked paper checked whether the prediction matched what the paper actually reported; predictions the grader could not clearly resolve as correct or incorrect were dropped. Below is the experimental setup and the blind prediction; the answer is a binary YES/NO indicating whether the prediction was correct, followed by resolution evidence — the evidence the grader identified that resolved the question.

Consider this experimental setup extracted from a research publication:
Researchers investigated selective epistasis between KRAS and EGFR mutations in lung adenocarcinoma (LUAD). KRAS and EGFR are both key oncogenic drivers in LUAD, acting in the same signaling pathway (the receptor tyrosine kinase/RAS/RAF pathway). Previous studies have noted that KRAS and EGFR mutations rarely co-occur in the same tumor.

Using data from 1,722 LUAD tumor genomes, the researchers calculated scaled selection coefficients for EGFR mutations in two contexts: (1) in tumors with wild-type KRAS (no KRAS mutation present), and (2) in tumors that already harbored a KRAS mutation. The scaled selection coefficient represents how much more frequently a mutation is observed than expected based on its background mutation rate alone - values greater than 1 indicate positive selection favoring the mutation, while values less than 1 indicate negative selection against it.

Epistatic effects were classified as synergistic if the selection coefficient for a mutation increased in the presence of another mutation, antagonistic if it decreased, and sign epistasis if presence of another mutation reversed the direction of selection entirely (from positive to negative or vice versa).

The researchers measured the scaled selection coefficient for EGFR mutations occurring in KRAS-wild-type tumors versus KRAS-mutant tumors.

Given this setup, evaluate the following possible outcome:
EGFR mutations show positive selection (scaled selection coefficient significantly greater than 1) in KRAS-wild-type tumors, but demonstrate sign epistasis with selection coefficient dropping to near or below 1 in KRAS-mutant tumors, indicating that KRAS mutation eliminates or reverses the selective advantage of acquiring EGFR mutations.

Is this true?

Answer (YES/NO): NO